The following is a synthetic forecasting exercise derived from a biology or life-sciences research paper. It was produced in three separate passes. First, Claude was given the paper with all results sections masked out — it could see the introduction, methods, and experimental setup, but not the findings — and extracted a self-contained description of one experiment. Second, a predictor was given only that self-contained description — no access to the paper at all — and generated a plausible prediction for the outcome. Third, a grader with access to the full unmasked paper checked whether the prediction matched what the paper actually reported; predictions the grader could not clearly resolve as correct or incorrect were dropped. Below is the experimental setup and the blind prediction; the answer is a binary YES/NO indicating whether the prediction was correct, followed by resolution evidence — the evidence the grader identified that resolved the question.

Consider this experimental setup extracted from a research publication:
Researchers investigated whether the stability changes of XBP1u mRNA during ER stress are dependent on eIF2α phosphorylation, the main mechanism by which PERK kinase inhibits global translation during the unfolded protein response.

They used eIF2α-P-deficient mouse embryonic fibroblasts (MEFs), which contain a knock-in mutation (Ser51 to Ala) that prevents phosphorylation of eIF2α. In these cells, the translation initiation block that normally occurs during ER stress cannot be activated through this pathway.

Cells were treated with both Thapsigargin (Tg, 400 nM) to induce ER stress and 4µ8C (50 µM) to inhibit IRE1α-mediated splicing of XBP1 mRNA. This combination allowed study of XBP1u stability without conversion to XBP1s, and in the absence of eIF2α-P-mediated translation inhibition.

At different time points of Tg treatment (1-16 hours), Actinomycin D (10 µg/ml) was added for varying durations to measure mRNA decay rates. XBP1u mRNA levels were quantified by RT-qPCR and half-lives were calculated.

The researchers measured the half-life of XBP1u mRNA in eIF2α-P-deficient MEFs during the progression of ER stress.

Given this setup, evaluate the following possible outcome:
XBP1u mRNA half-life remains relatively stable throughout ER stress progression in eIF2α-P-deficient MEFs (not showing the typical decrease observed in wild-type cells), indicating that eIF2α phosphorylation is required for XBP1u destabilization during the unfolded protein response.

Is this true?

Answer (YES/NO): NO